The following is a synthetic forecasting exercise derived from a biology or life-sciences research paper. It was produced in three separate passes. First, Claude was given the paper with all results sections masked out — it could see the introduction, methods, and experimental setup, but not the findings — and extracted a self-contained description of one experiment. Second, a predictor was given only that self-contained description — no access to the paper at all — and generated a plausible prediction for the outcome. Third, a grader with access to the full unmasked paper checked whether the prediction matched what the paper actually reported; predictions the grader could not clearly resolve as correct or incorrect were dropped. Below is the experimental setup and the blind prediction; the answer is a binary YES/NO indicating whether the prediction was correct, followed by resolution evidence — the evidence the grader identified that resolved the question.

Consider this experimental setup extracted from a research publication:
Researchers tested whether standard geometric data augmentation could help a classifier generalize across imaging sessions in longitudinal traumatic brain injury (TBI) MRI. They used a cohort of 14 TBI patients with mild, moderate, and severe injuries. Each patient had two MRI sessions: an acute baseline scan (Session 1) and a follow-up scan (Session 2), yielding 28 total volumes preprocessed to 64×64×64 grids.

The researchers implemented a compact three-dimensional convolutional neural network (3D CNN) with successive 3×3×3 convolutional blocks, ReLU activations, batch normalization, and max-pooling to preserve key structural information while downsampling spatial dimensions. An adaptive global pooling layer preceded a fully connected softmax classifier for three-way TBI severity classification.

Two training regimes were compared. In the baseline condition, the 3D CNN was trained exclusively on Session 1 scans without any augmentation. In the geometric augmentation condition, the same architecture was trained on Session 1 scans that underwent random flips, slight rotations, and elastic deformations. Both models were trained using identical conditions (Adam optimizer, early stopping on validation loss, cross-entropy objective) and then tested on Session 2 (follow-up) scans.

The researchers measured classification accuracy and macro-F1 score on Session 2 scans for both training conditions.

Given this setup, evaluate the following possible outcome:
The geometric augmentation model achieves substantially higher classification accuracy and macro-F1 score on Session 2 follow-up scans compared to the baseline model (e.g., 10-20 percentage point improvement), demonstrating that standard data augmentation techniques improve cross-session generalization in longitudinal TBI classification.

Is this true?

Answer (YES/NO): NO